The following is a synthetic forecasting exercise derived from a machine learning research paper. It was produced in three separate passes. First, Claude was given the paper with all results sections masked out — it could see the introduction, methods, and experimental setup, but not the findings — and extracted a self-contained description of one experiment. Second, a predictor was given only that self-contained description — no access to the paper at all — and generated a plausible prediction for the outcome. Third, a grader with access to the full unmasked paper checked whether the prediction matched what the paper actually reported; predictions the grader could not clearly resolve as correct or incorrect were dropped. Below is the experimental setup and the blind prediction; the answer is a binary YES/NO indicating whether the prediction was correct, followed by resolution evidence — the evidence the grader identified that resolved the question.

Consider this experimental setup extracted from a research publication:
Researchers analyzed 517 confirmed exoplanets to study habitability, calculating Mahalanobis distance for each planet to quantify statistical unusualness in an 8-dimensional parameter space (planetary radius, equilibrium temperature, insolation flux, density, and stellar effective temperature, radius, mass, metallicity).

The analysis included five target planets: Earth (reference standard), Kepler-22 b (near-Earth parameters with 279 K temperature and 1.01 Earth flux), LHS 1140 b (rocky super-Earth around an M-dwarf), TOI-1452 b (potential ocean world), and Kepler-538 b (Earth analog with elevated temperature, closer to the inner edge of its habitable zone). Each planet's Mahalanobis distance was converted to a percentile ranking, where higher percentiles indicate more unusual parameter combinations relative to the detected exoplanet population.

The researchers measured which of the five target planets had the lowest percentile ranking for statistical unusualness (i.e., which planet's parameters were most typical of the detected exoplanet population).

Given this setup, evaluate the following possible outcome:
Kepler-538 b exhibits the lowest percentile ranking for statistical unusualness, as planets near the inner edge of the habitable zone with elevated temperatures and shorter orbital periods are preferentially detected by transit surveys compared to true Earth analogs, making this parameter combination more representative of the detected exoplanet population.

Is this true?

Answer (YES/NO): YES